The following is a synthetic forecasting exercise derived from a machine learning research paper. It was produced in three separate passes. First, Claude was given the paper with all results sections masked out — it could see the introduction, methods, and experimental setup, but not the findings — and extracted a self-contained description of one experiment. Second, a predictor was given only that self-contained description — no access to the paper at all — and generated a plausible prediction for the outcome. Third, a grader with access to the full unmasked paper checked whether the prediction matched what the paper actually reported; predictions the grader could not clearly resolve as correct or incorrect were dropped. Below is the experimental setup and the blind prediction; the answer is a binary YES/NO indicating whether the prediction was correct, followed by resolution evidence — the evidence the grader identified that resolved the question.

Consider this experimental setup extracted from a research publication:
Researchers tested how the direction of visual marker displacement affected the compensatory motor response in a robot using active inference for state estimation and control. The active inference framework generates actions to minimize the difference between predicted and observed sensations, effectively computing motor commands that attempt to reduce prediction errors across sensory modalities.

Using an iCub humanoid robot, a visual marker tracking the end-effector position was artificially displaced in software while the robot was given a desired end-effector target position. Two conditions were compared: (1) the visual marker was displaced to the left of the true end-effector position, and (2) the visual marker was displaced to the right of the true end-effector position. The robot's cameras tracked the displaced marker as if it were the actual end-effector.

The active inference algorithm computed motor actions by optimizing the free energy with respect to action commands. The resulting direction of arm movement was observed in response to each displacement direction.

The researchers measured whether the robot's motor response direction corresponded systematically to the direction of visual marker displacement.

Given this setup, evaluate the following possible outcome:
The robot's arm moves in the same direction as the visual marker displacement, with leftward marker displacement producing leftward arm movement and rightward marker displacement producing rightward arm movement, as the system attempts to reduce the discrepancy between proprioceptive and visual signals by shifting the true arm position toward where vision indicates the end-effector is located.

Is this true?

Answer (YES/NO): NO